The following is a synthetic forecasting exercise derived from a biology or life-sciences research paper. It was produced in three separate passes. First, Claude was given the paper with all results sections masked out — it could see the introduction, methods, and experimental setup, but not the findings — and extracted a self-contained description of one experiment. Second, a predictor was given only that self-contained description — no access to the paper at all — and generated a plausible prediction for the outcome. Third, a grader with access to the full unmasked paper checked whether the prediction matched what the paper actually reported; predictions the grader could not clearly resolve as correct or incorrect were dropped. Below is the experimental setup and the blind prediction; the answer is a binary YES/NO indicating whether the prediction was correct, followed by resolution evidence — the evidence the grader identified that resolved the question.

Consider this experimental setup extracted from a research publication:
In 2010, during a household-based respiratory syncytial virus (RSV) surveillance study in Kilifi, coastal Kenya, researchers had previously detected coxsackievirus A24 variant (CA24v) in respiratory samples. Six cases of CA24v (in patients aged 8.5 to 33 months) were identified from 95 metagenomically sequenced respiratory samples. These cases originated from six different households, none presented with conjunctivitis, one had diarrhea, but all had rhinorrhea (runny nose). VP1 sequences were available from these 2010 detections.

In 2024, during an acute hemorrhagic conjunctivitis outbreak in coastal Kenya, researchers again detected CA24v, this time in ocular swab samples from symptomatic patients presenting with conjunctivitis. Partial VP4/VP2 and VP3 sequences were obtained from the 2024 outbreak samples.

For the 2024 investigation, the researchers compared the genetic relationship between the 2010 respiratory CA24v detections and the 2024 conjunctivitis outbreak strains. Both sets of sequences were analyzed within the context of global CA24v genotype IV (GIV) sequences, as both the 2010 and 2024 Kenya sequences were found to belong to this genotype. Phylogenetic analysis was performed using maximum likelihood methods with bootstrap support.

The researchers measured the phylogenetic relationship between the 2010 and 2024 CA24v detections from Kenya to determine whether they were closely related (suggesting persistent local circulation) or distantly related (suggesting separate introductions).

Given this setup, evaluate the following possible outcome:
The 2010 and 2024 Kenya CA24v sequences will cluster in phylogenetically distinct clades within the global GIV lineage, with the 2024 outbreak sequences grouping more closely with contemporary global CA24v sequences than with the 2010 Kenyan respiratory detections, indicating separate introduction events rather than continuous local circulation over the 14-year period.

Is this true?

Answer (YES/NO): YES